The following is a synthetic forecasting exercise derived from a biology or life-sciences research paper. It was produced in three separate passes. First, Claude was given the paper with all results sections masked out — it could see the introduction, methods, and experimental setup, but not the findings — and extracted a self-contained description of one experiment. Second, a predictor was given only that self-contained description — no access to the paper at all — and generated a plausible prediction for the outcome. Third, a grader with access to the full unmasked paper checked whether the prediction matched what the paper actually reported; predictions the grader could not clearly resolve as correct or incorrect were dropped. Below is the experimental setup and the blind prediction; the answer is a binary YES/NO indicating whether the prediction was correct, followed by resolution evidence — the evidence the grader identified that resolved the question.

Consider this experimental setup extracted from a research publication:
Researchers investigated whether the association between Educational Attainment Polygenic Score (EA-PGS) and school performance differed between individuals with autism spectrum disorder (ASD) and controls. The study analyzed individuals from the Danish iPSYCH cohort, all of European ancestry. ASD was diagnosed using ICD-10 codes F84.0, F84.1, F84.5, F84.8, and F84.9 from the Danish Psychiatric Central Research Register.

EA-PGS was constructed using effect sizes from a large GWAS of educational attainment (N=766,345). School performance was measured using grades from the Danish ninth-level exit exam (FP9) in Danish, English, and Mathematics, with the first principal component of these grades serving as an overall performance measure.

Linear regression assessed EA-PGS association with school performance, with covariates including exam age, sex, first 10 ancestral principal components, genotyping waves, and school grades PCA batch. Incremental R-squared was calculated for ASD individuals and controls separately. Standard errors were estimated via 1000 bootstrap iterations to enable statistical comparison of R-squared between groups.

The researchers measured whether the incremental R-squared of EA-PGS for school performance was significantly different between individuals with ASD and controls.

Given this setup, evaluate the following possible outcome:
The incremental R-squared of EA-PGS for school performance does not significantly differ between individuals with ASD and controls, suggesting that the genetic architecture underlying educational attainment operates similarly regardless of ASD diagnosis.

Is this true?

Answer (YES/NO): NO